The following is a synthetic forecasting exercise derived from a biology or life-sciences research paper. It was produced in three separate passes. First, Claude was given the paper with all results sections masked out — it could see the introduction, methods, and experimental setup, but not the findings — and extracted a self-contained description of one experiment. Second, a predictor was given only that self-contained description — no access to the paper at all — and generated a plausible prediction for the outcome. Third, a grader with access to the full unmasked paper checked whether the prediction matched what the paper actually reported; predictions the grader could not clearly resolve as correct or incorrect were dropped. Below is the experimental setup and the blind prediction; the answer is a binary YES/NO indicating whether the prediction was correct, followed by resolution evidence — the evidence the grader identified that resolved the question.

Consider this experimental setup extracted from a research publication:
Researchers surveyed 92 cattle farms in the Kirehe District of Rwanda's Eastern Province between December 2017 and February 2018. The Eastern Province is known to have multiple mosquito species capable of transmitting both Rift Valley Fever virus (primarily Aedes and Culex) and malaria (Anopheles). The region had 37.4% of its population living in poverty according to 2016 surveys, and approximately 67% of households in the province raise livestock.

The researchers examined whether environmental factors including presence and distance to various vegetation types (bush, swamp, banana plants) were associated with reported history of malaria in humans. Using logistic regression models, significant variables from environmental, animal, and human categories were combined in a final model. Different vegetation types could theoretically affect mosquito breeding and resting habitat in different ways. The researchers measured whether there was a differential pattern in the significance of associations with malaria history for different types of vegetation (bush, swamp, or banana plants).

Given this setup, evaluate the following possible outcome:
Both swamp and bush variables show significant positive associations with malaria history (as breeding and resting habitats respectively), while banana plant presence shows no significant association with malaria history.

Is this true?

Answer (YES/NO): NO